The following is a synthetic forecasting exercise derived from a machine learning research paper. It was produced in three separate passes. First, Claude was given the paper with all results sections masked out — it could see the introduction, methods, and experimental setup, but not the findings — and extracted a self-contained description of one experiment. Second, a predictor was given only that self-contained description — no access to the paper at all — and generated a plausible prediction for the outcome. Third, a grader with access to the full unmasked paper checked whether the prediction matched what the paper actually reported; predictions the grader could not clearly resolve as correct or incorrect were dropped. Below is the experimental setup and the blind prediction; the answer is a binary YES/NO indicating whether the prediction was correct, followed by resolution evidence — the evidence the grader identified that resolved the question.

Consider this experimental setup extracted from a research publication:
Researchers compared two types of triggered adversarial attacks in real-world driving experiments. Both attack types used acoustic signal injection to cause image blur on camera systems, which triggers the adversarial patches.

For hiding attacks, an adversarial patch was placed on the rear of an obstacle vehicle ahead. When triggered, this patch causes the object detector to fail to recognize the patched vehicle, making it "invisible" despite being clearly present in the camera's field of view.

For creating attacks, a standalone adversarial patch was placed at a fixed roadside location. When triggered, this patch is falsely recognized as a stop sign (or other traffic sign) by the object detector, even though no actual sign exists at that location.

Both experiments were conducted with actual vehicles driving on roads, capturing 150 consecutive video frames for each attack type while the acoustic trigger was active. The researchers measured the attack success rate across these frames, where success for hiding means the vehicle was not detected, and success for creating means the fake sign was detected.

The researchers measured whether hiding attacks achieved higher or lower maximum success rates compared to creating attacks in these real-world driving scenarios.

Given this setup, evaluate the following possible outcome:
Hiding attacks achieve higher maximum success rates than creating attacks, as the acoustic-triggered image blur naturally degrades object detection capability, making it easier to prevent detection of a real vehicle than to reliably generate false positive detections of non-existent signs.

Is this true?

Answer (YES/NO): YES